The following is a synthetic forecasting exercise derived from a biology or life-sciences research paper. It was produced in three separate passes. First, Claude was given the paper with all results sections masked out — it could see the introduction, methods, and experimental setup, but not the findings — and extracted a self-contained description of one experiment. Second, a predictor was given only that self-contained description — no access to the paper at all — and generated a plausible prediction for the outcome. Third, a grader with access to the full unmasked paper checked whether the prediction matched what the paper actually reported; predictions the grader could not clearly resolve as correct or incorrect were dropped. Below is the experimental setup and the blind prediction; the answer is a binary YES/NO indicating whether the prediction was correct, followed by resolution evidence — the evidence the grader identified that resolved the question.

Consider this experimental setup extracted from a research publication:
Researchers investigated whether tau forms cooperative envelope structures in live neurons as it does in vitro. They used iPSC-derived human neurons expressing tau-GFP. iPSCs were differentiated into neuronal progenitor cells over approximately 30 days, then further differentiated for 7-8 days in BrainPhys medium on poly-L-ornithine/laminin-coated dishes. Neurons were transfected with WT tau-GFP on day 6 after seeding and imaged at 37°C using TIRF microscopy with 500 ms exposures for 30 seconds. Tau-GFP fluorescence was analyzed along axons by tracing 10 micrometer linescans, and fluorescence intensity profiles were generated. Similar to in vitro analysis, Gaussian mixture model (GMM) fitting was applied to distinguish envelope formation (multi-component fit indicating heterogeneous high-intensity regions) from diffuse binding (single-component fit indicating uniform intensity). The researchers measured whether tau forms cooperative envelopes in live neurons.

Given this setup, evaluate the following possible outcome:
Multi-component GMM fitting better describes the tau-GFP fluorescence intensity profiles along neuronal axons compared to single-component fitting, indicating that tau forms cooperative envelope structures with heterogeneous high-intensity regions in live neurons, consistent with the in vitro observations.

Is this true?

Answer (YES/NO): YES